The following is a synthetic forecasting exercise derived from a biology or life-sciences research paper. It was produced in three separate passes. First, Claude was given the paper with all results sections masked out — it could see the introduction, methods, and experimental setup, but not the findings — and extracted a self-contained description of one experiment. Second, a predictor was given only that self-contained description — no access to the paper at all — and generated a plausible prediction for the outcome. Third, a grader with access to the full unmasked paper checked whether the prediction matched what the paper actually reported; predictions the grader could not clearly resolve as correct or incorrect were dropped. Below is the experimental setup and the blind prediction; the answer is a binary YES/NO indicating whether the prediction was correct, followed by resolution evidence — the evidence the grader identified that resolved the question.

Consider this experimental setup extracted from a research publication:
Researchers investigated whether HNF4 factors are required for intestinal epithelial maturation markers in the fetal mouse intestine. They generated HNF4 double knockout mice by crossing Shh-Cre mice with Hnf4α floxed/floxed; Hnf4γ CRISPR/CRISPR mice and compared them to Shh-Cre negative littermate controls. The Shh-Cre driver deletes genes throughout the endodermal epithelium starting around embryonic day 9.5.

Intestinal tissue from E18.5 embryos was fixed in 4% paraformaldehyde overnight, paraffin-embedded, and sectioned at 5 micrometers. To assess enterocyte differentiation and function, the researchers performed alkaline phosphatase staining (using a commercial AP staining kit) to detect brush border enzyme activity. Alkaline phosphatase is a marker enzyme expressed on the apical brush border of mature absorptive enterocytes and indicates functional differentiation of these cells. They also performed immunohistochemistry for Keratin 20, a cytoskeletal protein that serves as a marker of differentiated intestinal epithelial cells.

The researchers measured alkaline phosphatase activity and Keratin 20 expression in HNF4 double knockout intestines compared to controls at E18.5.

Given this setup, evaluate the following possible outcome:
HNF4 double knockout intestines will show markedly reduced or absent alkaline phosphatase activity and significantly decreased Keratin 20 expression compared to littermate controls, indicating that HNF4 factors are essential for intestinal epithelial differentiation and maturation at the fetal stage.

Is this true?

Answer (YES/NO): YES